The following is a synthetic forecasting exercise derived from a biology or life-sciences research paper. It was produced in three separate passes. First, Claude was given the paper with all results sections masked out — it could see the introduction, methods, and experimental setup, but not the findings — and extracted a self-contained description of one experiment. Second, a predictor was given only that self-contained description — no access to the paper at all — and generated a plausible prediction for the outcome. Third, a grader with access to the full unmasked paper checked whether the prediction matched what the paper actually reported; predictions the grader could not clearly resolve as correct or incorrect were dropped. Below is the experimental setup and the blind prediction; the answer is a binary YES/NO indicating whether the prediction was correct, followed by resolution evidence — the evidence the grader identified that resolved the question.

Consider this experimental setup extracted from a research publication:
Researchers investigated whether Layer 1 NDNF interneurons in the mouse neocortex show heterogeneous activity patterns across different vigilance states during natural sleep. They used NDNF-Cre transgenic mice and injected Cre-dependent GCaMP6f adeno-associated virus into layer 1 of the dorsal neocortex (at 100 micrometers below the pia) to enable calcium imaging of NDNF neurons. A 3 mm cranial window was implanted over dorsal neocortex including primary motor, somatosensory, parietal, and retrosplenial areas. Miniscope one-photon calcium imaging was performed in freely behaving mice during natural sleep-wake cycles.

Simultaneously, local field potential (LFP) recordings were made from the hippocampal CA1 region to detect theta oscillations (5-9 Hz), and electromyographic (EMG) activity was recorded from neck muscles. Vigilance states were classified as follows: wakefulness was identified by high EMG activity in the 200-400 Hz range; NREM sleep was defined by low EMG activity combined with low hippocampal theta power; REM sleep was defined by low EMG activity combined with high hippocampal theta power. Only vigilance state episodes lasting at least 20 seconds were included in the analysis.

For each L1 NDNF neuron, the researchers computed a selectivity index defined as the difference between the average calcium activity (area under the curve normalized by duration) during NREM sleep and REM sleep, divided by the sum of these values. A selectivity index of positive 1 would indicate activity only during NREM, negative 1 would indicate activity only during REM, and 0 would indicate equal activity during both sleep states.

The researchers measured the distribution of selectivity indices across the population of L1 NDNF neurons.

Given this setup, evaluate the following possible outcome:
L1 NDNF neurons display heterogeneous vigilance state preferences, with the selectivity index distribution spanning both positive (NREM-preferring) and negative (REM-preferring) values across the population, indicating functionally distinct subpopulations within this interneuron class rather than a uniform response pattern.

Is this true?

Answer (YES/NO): YES